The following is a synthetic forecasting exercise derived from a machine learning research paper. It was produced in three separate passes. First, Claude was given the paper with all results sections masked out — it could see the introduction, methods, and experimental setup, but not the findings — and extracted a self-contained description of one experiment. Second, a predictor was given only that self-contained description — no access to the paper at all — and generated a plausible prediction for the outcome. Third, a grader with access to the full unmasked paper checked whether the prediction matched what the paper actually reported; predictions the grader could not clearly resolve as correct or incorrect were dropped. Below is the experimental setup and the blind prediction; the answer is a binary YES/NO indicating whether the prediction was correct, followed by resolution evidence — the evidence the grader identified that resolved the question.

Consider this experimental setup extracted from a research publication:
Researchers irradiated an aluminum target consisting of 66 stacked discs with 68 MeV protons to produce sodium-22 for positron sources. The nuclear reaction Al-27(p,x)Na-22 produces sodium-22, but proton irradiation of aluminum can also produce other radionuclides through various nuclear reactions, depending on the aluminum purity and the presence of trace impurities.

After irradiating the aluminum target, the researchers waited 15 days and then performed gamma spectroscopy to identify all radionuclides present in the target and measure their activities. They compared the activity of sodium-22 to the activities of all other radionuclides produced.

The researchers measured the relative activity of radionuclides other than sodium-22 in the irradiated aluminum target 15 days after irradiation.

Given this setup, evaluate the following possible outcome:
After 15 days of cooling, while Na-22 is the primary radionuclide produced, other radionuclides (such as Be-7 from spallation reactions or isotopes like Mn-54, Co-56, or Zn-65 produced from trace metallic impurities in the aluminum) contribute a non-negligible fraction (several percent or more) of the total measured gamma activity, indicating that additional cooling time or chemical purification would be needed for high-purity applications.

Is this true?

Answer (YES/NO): YES